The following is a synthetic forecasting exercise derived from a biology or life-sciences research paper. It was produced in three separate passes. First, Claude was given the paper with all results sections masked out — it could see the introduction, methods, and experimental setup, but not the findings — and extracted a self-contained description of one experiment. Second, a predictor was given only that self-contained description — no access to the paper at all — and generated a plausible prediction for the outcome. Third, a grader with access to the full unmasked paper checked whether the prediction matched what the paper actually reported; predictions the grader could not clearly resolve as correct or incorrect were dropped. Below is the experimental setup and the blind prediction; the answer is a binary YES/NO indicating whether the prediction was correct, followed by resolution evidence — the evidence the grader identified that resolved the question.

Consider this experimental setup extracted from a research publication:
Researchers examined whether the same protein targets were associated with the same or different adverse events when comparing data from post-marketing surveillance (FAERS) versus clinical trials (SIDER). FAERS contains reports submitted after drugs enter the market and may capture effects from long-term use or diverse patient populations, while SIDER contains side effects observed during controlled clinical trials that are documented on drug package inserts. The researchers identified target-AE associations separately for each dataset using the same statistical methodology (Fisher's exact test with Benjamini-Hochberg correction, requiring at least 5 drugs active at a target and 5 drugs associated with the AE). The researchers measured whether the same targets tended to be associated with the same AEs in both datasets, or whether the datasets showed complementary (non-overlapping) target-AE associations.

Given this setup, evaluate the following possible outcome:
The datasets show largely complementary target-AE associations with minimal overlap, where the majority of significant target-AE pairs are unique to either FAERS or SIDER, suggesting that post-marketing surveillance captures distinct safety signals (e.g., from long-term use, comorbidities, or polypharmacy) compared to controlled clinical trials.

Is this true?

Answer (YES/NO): YES